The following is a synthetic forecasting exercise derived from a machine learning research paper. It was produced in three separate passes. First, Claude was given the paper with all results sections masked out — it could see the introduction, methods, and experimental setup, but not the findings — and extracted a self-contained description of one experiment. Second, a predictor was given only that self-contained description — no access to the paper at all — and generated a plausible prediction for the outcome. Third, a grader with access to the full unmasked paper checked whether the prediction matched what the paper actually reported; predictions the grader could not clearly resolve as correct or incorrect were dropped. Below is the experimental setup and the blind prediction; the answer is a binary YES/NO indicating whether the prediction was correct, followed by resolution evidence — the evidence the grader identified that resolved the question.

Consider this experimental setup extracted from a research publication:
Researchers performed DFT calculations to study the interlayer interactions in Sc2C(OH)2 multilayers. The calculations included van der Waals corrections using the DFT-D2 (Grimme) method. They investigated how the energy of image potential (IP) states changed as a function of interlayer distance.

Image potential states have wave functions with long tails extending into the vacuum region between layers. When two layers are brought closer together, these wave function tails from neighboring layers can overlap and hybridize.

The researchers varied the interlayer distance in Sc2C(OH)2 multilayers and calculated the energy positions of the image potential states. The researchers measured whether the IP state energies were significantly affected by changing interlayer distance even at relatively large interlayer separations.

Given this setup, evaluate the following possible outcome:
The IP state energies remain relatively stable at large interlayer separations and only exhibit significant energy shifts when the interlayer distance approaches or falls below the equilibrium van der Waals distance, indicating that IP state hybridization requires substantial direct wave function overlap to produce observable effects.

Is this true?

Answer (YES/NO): NO